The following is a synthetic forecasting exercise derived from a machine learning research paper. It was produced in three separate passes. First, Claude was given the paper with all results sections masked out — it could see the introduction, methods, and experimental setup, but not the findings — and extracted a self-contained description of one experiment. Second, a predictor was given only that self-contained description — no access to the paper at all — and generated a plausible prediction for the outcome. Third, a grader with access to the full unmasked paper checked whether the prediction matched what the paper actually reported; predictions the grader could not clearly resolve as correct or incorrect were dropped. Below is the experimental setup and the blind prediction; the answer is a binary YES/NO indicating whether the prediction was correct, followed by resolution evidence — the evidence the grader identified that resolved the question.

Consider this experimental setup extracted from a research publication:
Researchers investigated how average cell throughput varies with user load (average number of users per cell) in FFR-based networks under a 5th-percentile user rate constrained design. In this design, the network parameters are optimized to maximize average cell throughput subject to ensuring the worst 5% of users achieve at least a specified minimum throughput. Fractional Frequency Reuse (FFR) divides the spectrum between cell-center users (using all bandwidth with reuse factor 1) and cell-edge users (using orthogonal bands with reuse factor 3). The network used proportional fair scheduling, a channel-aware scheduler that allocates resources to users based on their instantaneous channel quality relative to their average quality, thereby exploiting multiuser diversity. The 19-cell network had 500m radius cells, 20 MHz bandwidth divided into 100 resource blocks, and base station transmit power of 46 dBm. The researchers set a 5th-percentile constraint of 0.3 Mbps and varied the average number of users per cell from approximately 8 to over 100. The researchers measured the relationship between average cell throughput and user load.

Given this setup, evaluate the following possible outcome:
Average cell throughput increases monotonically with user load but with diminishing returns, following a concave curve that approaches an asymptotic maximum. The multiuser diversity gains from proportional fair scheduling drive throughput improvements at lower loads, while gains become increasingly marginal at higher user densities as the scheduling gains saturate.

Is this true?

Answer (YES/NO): NO